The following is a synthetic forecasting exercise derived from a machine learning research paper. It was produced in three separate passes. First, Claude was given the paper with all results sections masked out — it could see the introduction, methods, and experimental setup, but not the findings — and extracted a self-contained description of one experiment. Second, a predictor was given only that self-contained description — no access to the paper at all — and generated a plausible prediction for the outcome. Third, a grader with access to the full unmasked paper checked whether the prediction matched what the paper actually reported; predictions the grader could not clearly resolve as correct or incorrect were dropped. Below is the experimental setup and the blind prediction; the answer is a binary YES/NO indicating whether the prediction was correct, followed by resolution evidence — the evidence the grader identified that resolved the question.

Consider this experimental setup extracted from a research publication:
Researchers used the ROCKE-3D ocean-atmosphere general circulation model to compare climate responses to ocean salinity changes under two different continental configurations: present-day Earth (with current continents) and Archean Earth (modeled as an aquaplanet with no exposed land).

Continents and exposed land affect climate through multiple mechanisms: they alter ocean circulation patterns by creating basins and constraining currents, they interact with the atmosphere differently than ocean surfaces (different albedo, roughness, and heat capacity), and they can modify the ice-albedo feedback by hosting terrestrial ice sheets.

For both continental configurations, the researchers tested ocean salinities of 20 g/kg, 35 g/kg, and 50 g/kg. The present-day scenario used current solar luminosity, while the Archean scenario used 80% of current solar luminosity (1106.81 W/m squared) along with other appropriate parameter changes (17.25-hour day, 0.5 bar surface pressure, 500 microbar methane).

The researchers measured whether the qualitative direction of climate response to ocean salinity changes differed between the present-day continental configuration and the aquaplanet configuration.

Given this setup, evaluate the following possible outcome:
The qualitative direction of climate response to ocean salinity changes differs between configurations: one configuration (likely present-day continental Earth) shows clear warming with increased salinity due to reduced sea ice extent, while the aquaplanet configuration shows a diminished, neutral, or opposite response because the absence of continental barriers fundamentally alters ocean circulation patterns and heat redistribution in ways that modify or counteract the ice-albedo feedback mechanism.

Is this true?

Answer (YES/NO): NO